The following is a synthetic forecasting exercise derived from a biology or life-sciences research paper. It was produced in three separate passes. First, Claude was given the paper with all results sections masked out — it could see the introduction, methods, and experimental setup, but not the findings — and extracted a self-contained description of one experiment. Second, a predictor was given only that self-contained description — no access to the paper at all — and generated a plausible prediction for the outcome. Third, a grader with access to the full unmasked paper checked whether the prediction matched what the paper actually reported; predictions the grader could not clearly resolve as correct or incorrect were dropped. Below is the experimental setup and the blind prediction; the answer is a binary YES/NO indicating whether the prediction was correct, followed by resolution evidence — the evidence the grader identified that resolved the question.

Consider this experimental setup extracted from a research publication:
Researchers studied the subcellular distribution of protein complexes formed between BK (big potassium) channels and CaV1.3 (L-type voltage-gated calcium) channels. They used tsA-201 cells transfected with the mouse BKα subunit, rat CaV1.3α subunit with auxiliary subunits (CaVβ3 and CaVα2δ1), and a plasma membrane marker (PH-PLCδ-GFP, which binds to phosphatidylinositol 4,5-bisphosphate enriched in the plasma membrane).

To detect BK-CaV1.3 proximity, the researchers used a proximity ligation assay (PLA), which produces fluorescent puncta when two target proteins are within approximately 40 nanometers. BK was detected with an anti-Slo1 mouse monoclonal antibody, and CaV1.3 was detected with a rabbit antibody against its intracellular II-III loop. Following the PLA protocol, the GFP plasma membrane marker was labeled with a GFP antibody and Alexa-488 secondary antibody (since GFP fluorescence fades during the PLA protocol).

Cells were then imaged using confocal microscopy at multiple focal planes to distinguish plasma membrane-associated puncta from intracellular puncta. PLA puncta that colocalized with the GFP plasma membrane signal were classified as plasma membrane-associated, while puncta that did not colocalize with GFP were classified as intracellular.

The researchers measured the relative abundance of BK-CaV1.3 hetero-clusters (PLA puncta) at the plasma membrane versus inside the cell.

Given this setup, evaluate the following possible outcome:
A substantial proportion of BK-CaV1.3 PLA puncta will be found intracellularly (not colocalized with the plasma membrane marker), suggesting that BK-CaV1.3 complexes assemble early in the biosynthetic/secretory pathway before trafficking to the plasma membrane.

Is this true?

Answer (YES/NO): YES